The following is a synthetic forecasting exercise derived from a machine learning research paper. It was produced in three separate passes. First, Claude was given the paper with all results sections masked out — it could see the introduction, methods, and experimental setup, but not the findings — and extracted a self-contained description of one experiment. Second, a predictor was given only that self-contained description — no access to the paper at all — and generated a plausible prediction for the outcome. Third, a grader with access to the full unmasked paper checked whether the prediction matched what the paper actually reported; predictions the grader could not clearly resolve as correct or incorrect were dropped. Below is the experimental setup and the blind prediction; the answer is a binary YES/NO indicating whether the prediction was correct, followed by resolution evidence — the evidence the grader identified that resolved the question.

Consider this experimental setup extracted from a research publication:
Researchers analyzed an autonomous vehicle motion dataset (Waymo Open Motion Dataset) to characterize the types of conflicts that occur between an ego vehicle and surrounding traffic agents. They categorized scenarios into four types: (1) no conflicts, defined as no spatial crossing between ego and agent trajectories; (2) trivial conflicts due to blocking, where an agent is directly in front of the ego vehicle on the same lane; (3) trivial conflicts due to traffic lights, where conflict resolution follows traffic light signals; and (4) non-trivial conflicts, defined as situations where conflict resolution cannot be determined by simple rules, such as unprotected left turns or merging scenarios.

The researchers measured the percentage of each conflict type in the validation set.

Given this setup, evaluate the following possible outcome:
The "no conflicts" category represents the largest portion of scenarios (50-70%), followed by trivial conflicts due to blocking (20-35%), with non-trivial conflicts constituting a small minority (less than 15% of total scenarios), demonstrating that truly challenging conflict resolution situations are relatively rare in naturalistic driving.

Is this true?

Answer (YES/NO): NO